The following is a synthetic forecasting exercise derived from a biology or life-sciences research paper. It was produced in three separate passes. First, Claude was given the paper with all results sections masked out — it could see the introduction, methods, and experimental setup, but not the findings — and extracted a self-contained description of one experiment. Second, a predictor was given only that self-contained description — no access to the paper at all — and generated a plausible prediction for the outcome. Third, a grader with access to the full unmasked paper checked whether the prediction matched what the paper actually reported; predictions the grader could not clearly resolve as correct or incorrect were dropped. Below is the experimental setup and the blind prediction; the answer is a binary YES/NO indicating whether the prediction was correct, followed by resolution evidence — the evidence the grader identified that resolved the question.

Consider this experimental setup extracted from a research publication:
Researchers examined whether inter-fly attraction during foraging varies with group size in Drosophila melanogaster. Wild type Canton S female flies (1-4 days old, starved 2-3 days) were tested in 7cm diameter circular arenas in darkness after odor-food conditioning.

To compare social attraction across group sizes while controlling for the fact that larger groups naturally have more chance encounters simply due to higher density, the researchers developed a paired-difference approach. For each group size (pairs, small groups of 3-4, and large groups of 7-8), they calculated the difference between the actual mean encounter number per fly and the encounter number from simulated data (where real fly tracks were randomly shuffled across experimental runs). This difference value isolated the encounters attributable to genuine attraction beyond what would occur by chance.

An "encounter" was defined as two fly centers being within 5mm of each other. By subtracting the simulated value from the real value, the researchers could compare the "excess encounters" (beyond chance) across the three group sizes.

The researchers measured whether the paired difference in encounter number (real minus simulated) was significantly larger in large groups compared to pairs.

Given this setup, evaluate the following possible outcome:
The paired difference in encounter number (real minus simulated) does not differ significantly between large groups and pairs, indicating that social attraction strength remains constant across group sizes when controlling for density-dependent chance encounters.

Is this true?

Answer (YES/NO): NO